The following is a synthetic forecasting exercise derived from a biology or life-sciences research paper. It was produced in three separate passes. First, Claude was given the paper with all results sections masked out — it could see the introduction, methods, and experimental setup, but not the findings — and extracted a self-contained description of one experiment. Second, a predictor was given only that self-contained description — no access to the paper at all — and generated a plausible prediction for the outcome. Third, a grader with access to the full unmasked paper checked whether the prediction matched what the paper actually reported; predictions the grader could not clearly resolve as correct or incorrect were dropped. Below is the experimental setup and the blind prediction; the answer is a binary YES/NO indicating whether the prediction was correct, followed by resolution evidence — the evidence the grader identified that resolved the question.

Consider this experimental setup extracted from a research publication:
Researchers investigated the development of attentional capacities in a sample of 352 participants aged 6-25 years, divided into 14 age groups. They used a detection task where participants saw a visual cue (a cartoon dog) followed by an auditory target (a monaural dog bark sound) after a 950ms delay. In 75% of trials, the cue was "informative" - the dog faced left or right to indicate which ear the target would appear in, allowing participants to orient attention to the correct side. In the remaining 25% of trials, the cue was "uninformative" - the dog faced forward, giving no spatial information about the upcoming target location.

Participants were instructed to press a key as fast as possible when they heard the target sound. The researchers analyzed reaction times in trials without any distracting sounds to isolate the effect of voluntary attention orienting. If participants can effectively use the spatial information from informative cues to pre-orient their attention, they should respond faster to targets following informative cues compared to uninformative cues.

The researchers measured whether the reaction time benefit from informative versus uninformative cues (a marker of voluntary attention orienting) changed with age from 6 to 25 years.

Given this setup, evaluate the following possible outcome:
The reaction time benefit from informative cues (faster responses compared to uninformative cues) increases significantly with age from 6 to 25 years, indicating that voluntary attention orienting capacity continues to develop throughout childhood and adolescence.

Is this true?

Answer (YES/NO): NO